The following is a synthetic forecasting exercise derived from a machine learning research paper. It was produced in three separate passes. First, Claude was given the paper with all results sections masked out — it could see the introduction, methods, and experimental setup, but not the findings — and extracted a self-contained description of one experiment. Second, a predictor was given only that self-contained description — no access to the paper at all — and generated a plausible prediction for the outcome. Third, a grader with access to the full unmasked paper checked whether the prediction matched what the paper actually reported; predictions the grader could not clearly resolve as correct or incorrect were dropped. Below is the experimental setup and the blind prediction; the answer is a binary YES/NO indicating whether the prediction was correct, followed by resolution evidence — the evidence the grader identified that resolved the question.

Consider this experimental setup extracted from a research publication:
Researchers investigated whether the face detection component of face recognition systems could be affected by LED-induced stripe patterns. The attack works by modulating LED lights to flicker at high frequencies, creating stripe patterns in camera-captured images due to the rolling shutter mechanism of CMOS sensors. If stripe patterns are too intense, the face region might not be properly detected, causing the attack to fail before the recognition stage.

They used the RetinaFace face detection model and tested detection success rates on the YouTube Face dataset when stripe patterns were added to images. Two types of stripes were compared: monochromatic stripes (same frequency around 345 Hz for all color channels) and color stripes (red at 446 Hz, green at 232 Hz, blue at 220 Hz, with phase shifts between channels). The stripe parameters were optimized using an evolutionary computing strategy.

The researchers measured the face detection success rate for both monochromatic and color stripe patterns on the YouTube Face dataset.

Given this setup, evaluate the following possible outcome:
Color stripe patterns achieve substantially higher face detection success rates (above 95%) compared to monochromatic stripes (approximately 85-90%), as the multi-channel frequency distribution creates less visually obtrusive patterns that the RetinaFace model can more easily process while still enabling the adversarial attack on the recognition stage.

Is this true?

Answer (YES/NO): NO